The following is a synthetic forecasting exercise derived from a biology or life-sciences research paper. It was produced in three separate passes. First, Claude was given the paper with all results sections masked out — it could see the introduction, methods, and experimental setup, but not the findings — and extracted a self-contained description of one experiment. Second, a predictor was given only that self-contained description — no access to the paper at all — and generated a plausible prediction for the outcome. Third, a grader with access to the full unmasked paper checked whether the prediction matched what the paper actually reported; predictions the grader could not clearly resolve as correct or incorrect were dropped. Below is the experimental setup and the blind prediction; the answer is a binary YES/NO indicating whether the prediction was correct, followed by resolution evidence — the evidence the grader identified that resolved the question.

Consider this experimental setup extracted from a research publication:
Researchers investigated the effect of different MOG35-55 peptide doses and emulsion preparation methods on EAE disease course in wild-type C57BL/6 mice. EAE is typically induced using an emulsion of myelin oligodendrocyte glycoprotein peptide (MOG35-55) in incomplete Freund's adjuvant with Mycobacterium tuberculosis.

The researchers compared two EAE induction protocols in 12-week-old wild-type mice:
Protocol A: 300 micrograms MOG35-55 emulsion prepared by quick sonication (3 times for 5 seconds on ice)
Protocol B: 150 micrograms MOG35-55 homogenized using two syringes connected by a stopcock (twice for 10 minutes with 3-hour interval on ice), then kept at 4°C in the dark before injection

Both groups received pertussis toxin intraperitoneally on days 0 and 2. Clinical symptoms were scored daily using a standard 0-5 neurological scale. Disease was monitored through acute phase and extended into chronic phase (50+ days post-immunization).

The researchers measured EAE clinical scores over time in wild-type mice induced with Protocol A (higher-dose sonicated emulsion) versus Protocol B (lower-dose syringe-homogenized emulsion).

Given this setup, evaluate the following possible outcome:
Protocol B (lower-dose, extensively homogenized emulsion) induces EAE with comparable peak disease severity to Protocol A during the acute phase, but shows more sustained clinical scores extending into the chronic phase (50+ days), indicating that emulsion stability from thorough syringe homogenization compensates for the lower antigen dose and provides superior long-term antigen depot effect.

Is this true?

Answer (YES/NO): NO